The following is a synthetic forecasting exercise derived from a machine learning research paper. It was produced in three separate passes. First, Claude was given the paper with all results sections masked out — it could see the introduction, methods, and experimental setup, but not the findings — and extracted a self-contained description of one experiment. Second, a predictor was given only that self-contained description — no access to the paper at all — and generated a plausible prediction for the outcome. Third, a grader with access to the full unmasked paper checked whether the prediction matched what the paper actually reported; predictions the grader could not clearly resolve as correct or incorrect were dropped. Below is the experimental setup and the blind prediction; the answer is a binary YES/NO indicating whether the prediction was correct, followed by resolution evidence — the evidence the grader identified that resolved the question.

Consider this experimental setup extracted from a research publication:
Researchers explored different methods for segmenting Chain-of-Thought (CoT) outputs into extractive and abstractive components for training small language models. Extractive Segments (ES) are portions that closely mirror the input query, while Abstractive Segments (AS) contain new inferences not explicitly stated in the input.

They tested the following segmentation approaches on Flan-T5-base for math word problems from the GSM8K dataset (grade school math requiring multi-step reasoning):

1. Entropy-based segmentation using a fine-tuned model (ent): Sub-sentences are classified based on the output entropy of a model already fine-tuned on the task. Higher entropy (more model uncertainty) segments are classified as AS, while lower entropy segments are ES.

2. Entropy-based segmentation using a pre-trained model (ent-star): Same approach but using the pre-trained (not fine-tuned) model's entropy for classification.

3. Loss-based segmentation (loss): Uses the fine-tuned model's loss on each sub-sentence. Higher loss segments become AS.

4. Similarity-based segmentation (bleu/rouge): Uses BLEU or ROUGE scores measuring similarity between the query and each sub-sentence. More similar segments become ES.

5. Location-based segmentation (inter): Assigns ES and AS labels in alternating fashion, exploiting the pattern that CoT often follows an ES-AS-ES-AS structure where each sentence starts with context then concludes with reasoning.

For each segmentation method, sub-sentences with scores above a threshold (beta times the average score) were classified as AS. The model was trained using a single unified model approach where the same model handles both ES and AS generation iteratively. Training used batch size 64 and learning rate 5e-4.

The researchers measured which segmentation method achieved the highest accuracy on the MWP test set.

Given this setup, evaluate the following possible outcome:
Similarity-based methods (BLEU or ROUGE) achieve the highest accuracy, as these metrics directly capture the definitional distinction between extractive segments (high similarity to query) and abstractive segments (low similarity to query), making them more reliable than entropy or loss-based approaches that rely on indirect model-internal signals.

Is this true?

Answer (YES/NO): NO